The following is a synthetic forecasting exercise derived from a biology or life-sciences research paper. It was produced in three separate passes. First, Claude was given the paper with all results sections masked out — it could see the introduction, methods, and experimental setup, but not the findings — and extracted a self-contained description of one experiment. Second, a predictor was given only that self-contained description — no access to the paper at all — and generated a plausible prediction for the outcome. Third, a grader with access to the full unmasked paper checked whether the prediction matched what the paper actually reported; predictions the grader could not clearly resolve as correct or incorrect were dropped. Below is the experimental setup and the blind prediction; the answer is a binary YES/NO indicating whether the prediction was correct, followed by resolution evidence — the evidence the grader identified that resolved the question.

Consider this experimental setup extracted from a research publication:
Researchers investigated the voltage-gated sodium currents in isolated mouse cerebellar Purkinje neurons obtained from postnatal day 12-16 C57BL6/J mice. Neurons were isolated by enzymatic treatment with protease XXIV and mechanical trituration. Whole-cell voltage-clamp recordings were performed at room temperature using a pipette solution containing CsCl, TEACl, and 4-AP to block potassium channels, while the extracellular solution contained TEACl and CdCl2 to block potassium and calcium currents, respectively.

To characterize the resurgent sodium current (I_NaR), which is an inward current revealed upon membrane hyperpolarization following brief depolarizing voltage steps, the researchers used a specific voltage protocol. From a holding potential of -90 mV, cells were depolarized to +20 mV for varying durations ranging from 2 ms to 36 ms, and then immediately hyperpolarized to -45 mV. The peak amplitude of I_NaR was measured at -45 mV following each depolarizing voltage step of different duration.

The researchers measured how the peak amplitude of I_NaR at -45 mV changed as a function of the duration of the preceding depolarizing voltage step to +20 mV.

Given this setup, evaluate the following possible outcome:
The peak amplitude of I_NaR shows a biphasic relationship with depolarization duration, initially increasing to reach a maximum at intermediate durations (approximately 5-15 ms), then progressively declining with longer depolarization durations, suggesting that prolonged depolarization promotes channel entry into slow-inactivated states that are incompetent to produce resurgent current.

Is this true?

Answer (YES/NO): NO